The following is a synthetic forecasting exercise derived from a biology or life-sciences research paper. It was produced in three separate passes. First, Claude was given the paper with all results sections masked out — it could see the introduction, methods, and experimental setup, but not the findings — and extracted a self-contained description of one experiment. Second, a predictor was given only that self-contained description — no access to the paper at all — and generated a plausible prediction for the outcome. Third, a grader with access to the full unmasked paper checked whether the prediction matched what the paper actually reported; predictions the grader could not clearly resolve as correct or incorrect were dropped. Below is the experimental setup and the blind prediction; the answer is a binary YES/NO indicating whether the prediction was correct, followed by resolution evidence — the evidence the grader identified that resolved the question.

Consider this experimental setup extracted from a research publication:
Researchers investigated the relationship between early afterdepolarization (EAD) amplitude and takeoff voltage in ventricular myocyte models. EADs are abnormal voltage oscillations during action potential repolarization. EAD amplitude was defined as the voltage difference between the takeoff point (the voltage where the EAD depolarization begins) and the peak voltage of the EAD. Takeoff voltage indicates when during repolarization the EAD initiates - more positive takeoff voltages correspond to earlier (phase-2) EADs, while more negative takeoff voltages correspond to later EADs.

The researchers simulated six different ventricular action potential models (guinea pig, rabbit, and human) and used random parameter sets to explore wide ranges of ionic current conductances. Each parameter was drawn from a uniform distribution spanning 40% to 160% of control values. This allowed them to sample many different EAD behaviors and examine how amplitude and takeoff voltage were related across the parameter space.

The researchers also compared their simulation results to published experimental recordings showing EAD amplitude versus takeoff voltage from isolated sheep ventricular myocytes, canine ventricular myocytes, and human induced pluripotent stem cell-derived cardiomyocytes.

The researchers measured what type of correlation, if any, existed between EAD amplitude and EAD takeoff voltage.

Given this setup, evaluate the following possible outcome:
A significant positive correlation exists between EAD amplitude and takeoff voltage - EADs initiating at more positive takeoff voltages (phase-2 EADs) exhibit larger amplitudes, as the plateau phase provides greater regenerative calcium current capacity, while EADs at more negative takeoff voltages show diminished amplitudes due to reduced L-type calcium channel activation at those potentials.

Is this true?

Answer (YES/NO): NO